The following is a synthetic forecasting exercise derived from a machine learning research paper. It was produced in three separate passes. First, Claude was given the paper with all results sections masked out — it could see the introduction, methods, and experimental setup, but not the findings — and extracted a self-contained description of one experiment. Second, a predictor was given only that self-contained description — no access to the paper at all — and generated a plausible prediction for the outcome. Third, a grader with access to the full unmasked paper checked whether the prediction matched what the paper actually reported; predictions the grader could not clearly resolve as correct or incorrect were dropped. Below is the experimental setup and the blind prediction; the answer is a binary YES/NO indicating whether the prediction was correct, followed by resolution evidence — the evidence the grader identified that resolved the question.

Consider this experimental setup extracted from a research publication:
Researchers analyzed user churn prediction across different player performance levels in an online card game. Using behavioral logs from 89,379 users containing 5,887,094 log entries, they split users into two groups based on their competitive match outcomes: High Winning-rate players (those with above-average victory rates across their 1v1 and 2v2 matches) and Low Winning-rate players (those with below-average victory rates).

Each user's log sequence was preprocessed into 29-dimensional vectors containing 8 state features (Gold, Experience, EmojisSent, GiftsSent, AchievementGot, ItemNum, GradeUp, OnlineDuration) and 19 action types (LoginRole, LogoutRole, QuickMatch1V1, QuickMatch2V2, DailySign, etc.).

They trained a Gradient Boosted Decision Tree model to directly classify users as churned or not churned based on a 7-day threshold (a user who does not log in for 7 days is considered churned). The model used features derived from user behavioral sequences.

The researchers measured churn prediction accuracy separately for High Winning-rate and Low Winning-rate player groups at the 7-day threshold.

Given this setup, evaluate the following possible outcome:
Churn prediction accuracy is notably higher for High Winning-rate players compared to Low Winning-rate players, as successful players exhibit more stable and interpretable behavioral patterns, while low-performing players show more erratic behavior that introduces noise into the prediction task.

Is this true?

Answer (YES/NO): NO